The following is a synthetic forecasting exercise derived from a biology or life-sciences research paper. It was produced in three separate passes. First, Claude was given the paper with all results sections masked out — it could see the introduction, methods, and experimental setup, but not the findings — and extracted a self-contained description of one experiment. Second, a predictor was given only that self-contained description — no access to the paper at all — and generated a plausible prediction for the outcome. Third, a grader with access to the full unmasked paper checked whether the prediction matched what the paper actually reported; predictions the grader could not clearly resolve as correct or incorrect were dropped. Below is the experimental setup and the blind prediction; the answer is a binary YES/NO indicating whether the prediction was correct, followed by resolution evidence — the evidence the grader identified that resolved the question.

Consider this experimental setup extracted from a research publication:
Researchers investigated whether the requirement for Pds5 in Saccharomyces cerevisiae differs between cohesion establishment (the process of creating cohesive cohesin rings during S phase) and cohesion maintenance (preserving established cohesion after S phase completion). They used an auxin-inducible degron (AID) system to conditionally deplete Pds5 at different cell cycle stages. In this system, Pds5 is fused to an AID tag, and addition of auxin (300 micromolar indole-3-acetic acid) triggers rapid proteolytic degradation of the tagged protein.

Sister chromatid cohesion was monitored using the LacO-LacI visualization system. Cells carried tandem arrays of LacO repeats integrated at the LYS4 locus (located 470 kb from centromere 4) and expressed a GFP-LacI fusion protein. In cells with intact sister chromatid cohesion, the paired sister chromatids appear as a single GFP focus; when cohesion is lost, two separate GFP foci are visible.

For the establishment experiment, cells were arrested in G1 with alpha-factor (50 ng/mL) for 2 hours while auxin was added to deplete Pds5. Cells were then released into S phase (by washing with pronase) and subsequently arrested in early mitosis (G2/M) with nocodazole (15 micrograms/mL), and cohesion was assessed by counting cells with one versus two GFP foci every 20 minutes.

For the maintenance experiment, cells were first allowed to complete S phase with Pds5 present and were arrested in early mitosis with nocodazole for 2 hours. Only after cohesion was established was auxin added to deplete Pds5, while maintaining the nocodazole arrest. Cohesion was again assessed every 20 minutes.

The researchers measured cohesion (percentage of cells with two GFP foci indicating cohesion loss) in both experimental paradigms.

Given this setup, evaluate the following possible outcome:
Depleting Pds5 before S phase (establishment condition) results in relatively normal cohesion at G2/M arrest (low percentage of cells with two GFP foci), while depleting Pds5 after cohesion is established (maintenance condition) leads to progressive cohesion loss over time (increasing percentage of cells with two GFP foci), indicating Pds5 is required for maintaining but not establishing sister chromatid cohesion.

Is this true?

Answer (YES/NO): NO